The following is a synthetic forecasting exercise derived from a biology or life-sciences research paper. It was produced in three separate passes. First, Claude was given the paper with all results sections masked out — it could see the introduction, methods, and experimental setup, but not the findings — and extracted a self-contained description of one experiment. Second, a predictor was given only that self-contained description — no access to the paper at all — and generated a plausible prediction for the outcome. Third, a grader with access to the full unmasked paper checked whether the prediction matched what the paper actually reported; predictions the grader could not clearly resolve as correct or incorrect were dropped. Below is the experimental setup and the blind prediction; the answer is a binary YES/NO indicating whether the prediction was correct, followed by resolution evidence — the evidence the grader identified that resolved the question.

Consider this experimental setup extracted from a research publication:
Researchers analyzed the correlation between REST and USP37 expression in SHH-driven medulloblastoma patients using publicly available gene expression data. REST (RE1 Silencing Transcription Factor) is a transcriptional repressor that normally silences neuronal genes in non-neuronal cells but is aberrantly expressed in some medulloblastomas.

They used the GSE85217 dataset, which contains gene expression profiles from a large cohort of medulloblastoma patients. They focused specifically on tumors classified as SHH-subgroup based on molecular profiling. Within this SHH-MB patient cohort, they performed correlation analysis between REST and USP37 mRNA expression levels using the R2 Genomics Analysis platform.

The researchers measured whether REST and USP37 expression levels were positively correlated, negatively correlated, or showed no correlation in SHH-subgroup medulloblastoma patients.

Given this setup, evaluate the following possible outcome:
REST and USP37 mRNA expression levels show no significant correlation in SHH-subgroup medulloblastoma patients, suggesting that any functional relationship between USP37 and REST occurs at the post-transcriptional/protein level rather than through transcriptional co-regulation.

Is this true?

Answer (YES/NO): NO